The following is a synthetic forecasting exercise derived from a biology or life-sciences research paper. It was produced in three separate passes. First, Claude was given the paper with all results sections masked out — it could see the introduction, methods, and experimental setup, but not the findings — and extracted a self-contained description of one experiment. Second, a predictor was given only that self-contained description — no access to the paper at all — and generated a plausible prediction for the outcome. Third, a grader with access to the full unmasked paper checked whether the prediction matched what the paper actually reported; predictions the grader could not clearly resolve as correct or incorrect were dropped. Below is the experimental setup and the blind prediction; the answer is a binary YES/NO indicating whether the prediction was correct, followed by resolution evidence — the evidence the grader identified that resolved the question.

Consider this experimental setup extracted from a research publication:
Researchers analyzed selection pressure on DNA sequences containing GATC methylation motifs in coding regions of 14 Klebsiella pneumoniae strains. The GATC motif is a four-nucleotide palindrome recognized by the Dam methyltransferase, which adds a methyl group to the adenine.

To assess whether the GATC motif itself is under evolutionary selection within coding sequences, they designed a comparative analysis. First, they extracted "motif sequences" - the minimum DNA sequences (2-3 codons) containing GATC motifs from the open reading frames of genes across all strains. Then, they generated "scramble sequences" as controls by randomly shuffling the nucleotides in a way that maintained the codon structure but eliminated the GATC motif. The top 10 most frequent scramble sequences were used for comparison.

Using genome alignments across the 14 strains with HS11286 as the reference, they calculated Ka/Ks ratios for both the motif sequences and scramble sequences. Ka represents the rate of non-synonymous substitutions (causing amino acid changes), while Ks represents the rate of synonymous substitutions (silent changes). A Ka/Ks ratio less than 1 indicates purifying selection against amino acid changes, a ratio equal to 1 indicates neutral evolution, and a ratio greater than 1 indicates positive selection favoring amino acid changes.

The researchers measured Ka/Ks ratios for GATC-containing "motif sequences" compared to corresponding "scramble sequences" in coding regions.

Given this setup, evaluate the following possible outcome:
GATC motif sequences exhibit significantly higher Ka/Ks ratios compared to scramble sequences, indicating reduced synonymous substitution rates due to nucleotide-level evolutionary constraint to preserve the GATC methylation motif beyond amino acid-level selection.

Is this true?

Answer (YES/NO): NO